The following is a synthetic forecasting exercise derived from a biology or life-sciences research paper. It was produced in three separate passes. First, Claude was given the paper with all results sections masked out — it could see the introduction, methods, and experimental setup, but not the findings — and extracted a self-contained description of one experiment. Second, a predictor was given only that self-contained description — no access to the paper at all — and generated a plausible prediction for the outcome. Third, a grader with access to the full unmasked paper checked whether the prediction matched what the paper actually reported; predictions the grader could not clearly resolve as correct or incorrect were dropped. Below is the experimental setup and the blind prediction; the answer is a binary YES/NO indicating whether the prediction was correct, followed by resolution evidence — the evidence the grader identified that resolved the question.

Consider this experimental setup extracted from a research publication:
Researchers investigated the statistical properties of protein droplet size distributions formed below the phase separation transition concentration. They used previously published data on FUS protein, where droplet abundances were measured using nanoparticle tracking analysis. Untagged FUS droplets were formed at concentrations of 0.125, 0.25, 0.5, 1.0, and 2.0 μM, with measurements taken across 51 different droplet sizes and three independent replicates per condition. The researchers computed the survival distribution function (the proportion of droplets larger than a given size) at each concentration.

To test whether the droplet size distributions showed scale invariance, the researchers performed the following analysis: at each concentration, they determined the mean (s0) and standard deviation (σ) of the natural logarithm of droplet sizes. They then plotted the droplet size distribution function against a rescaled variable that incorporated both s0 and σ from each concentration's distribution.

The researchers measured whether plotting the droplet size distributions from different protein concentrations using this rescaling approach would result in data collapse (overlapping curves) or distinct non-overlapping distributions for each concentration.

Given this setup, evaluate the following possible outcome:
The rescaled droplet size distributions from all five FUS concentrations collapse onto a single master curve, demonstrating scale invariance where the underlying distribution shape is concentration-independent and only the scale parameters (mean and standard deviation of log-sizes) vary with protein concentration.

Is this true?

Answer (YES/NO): YES